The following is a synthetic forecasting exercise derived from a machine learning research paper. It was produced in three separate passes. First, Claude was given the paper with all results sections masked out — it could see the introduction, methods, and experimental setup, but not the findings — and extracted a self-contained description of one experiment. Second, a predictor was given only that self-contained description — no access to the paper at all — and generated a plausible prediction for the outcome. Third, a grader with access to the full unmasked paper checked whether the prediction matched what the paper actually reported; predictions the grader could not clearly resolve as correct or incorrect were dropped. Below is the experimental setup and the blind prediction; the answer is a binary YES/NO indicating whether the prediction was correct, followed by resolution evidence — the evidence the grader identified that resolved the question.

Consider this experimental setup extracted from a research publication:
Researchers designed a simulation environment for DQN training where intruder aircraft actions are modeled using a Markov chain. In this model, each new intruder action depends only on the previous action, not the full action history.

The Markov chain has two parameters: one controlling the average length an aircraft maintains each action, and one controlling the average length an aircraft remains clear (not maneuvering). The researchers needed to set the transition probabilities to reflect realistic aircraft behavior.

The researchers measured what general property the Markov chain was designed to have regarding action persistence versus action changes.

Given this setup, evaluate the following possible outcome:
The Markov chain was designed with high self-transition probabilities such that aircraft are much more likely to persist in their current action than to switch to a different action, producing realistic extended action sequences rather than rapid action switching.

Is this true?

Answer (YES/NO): YES